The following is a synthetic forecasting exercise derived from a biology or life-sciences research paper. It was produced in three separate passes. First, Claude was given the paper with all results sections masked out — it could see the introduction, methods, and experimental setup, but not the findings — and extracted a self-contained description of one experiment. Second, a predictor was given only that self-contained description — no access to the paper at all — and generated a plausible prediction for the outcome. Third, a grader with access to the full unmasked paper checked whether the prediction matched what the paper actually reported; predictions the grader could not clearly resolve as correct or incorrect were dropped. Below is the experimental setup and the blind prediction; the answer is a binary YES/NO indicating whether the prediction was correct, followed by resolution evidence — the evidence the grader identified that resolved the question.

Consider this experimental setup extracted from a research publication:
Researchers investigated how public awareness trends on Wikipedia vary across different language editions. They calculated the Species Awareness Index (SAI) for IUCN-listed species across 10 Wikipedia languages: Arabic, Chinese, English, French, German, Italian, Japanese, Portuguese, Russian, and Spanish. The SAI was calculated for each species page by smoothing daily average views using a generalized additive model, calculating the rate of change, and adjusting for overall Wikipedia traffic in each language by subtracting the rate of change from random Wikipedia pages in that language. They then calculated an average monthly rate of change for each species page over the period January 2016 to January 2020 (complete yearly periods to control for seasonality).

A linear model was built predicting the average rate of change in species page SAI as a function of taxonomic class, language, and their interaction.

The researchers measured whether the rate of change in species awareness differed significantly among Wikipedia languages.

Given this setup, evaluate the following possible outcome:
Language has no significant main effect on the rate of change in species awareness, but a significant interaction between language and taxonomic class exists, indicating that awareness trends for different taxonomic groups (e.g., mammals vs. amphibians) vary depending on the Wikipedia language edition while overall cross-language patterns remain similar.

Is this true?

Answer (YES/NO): NO